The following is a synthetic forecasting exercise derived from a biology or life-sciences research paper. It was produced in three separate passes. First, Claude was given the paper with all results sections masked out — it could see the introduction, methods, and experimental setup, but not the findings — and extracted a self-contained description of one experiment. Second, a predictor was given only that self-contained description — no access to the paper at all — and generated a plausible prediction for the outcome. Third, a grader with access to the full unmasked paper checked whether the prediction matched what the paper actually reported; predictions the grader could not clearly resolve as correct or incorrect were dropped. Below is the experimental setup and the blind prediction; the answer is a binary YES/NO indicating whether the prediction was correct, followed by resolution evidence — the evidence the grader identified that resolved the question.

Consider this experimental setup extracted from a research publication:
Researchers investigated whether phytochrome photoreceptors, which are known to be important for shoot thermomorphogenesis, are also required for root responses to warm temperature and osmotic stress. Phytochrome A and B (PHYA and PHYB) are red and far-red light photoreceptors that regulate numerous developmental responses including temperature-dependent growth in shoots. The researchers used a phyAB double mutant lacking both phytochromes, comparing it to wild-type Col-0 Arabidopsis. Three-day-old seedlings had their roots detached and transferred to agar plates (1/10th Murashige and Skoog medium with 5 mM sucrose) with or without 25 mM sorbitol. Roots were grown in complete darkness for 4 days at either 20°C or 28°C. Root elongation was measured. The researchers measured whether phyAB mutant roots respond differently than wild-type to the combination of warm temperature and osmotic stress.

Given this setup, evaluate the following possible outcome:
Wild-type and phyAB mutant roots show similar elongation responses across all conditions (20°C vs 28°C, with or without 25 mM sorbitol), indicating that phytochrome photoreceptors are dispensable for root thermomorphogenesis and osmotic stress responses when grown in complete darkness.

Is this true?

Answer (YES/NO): YES